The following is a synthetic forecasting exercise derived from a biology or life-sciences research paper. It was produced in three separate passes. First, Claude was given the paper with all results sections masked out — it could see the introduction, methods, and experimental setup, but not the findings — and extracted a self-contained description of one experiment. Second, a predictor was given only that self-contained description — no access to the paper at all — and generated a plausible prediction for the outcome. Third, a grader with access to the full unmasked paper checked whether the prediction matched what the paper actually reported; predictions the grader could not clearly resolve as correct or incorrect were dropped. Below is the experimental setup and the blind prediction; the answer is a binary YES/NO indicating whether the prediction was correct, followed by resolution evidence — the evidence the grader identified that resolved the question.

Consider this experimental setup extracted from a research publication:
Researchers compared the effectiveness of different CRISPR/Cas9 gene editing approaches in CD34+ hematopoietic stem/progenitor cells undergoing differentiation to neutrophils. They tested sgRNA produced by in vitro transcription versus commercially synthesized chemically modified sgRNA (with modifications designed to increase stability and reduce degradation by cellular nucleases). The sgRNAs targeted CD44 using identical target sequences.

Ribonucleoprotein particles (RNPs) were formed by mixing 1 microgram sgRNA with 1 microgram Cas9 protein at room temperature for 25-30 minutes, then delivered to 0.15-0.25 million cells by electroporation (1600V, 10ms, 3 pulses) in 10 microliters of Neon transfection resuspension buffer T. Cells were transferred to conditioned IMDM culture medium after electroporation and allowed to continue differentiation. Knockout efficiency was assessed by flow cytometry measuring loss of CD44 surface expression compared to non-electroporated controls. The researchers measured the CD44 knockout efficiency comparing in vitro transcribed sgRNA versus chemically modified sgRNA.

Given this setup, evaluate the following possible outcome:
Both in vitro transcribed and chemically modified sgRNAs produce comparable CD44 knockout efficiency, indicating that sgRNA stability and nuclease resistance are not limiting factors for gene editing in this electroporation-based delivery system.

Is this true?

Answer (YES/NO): NO